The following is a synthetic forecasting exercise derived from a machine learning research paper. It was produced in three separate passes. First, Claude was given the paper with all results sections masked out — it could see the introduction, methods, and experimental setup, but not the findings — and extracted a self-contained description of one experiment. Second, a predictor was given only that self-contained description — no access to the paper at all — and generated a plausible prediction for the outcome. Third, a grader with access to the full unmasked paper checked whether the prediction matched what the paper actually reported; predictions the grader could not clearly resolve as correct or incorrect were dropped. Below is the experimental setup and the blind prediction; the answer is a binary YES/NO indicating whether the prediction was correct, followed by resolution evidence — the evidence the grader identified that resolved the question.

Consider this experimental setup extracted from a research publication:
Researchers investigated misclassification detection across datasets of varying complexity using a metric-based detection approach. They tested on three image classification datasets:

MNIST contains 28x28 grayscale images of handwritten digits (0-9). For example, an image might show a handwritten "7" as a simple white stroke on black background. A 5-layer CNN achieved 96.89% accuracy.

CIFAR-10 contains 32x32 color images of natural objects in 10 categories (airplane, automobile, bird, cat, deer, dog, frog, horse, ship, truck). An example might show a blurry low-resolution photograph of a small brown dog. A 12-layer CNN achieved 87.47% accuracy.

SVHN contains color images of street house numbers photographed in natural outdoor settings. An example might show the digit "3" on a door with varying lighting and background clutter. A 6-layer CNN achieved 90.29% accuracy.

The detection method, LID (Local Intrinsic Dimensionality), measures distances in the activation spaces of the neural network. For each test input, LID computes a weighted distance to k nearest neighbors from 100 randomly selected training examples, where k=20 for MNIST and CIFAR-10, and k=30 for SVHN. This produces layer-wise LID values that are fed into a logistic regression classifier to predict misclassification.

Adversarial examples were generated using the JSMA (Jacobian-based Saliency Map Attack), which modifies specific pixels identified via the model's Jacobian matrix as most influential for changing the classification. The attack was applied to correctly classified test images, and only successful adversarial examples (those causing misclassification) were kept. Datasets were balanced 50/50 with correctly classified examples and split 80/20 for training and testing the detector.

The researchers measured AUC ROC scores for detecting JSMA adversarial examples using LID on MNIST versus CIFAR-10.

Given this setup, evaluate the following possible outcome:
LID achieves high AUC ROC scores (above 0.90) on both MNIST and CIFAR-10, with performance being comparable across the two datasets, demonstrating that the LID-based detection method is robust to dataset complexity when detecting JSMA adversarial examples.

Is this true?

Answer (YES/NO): YES